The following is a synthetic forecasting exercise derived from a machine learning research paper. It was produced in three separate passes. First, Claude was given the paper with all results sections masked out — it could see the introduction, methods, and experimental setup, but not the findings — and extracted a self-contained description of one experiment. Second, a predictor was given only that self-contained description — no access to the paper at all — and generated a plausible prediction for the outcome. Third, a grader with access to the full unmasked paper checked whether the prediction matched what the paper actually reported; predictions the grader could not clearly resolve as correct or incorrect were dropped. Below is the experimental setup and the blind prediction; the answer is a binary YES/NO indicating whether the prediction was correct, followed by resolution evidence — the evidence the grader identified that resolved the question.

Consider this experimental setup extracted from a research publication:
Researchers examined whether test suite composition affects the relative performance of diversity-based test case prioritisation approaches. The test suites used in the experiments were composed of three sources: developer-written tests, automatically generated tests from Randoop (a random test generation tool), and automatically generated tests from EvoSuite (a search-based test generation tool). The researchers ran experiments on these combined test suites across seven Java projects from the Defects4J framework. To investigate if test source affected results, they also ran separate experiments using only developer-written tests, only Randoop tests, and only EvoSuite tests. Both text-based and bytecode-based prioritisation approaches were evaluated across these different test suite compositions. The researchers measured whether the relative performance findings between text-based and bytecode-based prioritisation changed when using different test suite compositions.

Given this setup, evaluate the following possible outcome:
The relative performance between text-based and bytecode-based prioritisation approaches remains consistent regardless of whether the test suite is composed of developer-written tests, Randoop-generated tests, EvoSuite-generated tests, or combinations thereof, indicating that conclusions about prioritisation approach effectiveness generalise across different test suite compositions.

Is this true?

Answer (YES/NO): YES